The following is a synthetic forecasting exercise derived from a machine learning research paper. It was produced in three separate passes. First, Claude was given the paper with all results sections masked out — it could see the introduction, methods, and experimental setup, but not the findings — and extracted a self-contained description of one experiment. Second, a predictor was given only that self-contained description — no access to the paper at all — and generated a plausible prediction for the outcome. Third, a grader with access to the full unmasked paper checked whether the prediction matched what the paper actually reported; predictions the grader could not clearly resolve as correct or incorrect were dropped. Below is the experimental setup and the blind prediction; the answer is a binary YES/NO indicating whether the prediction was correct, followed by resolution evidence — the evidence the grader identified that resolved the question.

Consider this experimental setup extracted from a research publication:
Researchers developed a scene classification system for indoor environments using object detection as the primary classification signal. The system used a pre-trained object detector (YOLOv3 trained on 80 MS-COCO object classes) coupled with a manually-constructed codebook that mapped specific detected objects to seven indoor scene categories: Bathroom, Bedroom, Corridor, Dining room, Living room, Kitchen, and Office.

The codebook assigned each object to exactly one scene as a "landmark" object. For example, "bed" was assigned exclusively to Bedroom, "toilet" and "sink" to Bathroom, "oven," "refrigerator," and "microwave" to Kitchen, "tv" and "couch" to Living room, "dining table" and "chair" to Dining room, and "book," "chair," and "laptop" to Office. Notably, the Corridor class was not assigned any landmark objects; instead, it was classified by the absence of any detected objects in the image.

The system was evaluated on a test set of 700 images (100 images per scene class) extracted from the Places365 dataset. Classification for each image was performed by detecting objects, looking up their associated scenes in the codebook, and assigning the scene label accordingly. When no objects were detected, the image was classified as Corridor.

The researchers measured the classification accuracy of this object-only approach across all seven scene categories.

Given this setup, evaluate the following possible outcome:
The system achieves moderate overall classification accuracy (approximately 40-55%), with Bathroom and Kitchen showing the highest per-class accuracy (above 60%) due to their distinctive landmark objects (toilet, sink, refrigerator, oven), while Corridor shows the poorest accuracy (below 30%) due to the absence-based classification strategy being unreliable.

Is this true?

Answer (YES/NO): NO